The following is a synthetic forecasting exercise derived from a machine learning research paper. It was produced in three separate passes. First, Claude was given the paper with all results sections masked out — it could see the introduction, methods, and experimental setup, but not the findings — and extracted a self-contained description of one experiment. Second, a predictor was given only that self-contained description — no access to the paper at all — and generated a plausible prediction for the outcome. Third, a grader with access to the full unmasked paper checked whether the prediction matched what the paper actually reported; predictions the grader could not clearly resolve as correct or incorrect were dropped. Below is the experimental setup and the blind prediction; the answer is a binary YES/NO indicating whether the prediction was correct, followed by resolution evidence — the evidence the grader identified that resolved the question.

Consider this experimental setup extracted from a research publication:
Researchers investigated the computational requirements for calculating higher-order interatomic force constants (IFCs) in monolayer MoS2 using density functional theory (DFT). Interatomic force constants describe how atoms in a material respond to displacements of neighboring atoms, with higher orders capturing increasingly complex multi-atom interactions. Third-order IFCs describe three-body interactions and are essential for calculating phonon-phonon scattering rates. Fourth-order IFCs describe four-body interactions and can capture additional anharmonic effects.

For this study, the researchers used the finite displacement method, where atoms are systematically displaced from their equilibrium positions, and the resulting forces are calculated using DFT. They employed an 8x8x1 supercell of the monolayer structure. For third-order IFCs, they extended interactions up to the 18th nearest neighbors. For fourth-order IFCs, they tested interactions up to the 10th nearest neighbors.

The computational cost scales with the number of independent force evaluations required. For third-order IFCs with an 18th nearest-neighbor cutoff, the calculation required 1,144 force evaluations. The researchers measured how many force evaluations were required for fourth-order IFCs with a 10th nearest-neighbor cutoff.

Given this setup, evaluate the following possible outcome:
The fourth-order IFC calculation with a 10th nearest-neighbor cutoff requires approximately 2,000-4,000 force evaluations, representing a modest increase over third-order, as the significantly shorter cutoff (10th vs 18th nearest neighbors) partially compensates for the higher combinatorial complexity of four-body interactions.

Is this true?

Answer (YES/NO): NO